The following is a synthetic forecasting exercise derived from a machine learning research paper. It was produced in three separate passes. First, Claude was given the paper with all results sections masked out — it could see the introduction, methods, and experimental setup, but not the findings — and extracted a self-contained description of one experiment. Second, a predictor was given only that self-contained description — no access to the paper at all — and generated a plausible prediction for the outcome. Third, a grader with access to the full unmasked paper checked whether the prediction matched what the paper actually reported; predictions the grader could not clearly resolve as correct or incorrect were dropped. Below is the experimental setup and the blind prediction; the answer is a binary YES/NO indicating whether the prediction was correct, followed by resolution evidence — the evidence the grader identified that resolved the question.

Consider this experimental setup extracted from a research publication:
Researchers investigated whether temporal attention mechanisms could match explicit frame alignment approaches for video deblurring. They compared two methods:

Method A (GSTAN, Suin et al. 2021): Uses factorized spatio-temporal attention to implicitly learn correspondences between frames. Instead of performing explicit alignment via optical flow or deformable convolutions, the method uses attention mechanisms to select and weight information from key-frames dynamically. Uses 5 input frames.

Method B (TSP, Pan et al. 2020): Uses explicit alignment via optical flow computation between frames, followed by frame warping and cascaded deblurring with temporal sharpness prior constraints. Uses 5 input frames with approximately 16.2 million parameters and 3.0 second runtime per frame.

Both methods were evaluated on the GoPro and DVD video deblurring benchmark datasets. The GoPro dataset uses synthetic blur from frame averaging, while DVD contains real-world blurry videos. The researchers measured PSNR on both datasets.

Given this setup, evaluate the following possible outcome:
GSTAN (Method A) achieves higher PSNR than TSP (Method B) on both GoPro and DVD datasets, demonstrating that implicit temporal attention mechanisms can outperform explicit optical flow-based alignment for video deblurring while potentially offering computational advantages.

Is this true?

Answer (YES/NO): YES